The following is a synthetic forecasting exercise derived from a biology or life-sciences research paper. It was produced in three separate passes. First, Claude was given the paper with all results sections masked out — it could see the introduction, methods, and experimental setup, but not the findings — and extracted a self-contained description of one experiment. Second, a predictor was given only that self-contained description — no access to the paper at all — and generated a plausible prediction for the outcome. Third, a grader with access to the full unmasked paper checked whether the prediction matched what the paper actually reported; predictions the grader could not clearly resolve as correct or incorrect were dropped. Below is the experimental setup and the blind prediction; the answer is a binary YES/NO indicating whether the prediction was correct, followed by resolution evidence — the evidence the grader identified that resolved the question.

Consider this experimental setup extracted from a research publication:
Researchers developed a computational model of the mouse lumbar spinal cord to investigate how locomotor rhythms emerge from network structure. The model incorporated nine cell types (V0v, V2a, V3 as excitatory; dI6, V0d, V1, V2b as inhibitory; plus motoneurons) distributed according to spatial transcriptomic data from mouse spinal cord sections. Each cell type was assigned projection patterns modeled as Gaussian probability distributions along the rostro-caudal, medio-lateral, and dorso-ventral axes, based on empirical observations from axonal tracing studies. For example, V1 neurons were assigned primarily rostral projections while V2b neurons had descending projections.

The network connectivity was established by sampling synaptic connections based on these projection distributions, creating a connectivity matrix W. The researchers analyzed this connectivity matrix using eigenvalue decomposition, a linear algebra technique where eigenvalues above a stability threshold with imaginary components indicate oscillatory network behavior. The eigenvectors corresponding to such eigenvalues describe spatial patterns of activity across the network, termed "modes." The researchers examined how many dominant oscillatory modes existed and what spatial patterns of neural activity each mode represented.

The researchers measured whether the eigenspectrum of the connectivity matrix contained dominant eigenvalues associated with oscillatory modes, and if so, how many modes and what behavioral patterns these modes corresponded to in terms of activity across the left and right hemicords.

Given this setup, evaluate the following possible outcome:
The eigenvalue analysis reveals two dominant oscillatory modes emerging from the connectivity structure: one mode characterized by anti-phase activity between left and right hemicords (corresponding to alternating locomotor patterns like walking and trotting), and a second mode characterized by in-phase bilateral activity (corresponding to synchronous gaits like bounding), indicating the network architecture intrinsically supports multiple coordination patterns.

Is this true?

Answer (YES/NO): YES